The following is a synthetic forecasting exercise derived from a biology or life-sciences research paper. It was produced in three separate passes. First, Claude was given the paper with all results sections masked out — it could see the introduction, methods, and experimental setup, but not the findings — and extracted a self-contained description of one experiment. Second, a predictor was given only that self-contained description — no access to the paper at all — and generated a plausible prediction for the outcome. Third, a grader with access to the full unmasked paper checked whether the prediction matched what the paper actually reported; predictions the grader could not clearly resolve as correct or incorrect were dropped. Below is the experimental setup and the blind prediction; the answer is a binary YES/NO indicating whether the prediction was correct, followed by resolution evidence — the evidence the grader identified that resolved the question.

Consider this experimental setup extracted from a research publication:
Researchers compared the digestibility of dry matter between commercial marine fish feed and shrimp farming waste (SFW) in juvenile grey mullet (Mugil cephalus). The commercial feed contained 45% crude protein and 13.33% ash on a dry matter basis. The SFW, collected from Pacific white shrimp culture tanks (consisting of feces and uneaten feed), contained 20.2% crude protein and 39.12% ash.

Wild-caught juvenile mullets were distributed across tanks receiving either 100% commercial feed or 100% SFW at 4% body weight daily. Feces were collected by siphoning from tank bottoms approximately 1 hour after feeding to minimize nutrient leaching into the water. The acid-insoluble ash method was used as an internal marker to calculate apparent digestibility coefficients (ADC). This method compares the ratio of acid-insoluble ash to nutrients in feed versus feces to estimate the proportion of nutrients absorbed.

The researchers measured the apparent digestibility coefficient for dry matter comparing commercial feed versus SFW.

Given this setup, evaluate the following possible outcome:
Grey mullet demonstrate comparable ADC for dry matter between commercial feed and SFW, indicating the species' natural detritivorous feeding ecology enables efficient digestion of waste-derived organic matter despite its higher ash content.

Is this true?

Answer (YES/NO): NO